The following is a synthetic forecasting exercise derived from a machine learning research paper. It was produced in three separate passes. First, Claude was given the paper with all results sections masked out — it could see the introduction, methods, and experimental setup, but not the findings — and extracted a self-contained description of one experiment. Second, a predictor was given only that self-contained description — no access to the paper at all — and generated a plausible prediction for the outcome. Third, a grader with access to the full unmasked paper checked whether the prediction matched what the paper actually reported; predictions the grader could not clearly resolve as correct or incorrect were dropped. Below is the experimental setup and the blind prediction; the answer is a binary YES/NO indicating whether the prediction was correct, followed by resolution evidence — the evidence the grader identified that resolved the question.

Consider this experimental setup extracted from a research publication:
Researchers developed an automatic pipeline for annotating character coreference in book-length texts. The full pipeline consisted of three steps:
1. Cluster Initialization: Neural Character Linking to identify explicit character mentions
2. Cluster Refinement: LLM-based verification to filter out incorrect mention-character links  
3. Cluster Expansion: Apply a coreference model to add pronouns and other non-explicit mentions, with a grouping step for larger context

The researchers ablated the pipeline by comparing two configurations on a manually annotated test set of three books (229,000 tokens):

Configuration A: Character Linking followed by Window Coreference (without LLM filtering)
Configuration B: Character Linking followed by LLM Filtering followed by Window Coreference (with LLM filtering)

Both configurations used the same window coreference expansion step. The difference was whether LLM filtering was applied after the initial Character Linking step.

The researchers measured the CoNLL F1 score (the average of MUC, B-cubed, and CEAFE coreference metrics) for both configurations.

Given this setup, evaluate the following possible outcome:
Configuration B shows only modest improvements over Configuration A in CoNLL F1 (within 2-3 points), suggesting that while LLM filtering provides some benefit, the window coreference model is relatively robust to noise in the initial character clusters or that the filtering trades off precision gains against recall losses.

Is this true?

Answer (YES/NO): NO